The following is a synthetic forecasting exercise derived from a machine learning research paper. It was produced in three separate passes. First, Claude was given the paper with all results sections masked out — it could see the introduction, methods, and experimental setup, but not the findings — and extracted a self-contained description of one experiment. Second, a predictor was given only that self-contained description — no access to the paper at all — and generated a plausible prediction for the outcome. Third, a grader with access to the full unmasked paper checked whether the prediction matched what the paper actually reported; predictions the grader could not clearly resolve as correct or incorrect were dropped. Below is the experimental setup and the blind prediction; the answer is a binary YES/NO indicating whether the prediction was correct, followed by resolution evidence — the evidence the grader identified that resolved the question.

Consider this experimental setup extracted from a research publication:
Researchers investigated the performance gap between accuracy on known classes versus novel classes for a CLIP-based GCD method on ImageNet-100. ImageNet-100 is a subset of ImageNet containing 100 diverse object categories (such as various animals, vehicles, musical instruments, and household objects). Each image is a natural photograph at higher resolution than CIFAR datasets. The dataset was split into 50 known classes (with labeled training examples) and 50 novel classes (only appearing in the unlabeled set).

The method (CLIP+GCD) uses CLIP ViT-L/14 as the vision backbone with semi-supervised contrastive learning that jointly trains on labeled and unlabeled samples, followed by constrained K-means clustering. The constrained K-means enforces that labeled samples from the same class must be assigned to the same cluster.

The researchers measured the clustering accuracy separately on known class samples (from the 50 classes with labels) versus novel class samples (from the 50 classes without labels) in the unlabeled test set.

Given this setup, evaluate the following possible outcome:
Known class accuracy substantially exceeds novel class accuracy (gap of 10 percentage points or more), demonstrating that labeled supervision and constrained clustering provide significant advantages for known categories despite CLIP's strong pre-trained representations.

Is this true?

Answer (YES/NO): YES